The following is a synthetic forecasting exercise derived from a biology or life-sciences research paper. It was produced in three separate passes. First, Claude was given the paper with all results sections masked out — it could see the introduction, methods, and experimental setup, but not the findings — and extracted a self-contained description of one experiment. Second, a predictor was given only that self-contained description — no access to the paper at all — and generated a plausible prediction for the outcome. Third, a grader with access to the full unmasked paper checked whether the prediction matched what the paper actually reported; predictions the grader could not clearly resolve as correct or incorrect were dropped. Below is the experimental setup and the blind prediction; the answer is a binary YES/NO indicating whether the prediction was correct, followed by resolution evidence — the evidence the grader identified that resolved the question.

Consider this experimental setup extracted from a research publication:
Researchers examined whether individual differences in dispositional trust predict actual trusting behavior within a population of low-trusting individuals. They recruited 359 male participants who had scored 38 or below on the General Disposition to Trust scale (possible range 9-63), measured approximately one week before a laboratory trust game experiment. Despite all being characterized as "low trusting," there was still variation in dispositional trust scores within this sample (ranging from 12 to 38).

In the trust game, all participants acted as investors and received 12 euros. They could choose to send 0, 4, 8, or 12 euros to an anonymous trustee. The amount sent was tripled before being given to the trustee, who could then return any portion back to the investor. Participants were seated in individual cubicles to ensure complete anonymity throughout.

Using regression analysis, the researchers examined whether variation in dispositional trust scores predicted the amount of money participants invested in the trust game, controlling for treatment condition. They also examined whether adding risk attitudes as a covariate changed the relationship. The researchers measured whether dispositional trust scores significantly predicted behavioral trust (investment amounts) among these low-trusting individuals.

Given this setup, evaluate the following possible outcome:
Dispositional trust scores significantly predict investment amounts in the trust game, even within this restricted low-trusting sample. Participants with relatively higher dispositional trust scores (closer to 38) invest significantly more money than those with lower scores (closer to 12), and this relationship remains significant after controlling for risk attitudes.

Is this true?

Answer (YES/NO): NO